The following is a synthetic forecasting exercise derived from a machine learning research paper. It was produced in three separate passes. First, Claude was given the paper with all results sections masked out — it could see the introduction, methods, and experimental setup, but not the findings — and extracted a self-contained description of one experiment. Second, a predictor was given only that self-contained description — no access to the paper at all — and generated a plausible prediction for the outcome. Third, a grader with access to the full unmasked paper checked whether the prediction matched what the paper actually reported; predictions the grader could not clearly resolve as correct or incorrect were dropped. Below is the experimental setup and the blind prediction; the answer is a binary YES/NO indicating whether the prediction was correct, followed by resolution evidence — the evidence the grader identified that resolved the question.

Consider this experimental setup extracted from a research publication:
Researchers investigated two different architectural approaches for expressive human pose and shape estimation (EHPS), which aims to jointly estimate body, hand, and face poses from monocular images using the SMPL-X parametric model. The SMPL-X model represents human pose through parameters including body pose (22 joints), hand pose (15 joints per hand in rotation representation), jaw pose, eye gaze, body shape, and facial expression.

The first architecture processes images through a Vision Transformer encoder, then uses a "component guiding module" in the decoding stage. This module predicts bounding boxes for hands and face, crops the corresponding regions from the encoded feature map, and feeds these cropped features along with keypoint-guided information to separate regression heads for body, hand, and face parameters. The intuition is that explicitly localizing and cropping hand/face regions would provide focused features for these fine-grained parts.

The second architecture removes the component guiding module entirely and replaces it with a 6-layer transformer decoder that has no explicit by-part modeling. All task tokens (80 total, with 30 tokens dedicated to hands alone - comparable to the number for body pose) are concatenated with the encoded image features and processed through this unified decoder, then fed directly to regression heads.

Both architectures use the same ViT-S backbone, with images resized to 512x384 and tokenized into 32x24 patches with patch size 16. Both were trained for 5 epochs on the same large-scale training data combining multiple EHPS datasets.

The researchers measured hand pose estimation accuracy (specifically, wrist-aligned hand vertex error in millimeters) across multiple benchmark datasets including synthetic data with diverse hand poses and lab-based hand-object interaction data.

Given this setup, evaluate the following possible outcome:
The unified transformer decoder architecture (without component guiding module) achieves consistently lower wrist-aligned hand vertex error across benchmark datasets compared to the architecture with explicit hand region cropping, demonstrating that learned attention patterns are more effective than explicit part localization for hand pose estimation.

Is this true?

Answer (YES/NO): YES